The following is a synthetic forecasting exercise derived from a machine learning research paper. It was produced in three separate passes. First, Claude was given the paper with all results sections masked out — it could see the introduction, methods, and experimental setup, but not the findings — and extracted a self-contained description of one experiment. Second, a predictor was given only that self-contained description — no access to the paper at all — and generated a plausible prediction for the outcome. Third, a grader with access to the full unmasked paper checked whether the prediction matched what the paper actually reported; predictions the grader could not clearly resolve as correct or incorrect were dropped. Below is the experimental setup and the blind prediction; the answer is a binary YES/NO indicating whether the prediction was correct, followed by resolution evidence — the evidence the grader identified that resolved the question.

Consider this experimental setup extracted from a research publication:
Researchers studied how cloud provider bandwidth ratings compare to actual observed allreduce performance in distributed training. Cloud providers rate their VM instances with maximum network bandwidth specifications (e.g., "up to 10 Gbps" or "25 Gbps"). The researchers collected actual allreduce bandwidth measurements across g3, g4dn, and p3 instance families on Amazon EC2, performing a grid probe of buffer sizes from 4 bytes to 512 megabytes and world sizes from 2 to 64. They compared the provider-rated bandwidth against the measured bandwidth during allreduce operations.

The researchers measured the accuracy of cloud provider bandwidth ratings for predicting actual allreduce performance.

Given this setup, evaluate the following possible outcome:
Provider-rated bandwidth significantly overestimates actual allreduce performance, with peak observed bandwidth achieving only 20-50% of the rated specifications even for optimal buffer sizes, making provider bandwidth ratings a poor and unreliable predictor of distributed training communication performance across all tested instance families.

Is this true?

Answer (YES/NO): NO